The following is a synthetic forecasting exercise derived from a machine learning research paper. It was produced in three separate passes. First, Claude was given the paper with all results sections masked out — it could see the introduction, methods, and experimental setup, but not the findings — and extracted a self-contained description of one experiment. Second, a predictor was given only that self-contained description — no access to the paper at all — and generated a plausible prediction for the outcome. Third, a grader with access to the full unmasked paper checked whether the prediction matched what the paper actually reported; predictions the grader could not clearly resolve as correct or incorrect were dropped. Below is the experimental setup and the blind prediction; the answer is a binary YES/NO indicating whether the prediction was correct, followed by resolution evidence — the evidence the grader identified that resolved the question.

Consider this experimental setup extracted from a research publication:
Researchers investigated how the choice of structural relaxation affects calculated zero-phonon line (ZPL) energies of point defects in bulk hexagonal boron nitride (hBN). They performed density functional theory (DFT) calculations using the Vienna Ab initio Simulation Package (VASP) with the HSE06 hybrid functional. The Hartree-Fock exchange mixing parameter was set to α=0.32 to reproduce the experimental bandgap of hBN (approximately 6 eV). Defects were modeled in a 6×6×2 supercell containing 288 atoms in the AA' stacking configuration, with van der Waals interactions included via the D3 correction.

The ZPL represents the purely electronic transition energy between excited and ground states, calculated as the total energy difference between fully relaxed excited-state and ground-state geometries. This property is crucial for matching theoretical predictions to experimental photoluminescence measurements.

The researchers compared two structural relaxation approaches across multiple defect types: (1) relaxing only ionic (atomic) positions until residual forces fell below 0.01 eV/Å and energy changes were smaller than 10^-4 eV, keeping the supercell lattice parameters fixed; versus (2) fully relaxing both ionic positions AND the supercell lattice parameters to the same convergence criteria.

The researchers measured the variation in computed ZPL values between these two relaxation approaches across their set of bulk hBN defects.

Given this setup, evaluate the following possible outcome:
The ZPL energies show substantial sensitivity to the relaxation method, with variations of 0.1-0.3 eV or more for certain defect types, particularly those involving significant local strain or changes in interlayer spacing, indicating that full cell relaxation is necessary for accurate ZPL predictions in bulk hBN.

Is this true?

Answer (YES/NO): NO